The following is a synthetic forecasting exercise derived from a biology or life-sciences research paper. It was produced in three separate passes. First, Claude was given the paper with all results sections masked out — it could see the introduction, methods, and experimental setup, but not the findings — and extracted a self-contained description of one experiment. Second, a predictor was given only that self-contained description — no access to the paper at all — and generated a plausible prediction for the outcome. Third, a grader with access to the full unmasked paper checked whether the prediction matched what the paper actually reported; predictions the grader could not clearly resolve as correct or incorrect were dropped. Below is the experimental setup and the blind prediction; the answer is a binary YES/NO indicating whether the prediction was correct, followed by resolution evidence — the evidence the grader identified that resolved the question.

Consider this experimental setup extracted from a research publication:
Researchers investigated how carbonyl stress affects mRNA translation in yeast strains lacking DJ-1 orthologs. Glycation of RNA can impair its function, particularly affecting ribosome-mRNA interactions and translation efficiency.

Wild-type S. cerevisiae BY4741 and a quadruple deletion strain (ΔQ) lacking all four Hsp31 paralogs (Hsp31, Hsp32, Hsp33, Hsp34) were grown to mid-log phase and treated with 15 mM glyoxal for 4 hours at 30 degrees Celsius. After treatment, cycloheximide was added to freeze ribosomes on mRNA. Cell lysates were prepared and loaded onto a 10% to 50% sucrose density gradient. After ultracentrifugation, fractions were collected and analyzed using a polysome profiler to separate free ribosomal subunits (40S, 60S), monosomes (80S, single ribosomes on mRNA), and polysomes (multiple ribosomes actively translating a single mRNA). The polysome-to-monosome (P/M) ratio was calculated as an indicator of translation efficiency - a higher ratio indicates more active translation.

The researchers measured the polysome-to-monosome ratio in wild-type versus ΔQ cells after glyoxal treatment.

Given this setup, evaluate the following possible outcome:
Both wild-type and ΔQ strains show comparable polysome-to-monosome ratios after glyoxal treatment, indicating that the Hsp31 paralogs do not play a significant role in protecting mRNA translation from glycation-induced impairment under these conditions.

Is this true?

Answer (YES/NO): NO